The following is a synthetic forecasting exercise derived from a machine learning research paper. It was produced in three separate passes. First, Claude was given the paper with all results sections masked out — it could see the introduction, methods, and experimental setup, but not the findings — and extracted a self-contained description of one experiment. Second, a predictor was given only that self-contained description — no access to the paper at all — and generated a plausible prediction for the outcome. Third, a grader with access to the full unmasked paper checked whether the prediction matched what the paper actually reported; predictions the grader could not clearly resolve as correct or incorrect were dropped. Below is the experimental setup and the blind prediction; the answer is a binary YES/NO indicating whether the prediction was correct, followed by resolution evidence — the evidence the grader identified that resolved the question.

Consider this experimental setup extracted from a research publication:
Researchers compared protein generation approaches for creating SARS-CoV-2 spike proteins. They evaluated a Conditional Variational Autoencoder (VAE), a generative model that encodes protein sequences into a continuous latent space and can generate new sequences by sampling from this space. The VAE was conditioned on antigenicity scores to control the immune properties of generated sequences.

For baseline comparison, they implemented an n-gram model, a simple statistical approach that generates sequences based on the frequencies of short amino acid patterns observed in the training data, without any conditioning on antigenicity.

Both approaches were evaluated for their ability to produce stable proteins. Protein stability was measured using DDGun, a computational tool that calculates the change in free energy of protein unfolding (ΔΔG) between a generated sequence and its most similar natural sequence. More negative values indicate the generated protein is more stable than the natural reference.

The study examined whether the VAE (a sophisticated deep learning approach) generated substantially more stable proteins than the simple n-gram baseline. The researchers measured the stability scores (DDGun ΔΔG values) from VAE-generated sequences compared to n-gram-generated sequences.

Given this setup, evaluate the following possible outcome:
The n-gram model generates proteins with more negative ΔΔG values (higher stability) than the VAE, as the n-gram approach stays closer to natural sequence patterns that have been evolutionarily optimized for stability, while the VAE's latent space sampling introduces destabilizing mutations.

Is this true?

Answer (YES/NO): NO